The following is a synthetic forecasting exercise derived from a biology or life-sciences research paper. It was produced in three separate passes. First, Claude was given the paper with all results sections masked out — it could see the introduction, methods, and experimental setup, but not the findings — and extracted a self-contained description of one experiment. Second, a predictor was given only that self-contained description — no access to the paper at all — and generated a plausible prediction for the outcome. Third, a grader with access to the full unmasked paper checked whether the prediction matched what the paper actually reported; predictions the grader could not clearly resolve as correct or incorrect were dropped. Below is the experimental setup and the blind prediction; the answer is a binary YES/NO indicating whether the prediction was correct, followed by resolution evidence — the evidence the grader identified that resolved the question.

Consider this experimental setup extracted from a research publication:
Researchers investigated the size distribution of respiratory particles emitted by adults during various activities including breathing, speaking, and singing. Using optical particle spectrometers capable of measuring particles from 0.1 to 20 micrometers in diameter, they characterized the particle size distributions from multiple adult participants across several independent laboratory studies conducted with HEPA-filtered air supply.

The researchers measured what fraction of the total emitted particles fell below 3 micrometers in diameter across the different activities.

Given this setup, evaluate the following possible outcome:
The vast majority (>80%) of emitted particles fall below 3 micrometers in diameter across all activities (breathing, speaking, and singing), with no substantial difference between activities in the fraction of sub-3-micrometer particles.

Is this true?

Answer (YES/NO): YES